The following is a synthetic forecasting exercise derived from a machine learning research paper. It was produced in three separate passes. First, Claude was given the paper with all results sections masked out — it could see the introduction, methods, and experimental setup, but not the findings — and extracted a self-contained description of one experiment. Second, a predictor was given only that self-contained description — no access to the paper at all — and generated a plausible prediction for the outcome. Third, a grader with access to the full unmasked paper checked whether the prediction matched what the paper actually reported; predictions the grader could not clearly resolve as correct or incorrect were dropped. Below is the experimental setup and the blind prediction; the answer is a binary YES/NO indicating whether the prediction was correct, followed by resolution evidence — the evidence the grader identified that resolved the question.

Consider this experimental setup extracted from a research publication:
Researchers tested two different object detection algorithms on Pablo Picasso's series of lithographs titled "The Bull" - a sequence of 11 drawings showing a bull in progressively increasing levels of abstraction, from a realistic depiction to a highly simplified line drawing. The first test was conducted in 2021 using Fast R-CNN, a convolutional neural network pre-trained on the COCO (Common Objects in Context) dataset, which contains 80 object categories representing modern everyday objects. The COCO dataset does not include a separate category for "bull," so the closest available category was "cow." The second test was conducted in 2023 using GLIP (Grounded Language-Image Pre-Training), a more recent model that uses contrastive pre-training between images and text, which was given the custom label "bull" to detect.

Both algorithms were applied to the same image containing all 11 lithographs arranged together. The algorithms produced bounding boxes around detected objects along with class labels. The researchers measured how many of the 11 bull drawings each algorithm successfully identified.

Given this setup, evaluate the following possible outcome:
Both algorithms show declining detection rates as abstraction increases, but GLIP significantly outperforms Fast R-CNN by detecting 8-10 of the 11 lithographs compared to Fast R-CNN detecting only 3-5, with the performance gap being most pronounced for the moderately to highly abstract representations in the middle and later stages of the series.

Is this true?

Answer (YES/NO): NO